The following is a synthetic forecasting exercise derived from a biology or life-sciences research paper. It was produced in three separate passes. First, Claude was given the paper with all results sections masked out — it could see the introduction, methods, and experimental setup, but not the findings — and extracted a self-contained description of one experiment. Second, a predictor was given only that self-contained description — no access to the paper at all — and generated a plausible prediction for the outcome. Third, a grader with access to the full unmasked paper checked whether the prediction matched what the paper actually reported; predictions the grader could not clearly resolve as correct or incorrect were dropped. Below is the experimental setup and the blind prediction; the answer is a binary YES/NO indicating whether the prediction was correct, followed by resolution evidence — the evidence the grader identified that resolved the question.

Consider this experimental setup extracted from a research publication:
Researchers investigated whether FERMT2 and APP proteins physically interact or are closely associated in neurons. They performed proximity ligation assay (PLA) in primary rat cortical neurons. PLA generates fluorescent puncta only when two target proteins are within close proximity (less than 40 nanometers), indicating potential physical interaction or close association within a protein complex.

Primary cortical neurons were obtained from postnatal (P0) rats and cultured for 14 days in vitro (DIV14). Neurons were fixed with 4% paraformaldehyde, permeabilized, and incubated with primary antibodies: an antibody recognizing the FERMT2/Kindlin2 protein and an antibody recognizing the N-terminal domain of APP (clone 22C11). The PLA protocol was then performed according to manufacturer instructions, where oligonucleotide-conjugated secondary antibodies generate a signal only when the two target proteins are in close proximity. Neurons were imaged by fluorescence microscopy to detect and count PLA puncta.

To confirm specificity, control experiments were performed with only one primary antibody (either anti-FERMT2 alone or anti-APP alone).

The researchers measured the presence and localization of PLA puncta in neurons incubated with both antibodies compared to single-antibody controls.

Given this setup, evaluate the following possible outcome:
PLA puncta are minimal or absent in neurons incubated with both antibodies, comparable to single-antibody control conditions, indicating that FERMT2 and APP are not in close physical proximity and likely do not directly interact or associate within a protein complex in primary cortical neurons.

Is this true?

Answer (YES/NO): NO